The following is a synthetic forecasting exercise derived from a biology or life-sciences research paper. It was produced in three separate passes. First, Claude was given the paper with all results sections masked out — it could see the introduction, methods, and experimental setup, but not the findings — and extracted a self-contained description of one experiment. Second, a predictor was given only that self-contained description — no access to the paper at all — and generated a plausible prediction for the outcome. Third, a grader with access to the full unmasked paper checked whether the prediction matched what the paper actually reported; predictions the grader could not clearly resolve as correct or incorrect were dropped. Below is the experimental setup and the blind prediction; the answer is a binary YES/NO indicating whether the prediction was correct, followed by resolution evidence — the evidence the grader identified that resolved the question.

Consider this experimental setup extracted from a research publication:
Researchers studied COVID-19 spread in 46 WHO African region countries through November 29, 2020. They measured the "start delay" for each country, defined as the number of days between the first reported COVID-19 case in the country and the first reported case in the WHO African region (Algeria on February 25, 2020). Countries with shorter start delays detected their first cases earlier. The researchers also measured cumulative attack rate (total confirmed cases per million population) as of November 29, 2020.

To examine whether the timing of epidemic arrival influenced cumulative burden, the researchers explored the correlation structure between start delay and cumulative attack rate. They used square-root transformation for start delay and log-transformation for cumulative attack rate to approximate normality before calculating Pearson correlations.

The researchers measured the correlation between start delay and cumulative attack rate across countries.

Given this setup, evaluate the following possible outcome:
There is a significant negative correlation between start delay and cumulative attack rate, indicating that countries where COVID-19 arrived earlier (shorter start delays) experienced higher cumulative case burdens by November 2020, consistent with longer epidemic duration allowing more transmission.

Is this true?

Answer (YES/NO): NO